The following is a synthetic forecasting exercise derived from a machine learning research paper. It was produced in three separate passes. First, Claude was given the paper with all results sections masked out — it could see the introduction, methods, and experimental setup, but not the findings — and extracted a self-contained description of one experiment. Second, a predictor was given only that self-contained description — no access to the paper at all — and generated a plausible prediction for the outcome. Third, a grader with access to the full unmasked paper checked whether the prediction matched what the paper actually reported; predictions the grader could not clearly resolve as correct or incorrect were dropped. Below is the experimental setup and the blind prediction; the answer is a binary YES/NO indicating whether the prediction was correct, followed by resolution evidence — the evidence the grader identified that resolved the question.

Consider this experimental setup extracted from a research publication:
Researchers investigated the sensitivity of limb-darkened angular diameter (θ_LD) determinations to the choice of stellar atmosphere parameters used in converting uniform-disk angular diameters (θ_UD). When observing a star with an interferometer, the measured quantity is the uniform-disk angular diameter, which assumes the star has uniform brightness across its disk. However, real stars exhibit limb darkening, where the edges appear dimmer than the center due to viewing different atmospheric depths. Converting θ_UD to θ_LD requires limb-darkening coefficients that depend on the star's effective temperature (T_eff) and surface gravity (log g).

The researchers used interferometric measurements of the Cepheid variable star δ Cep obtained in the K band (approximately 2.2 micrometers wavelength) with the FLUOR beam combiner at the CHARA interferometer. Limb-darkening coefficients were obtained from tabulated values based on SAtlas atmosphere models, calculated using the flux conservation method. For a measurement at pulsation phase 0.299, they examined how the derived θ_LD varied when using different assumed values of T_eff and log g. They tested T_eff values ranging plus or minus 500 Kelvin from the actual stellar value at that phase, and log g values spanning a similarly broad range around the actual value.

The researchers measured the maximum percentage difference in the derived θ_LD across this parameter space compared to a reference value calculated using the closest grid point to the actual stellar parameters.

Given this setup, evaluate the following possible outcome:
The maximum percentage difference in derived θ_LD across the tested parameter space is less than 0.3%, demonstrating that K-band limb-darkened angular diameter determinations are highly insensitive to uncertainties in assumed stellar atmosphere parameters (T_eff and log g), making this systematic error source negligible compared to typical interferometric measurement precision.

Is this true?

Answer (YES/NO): YES